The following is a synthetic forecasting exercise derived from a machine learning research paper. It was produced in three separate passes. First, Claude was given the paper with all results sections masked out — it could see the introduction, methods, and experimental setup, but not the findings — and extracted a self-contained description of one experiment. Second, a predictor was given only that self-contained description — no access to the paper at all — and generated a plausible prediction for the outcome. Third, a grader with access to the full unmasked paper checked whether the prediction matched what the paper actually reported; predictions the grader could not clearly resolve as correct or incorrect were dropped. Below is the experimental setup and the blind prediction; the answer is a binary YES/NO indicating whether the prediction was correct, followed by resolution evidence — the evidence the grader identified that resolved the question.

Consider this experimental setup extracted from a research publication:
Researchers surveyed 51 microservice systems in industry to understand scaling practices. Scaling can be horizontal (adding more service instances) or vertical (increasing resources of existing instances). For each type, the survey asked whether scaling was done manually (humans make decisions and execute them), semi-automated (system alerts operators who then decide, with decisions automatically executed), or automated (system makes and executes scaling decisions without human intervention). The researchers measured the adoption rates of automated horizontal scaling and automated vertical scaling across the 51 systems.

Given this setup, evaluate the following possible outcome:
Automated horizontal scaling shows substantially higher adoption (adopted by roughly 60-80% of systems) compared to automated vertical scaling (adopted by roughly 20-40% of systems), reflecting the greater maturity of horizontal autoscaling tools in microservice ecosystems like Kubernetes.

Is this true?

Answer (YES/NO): NO